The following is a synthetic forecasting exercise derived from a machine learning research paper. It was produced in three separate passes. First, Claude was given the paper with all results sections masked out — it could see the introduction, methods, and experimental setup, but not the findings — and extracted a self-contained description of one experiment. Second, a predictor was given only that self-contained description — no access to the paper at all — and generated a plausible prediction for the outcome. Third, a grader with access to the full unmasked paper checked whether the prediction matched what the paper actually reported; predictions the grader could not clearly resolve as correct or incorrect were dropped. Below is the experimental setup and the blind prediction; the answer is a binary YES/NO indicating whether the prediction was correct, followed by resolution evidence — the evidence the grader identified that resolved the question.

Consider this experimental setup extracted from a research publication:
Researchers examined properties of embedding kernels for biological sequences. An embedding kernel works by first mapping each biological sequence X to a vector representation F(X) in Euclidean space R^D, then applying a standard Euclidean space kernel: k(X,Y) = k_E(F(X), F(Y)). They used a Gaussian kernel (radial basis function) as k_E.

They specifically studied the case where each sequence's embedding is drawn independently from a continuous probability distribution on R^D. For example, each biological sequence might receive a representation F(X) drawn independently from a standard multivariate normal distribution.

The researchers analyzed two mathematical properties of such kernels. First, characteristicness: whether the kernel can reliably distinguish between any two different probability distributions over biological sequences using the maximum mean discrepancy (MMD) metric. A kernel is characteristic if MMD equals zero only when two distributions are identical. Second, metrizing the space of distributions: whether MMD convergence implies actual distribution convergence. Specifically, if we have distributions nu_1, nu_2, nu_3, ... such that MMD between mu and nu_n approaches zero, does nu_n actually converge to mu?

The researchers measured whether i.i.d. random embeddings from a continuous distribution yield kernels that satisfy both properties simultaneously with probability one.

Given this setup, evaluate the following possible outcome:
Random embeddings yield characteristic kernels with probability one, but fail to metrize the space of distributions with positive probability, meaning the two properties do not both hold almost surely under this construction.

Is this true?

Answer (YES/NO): YES